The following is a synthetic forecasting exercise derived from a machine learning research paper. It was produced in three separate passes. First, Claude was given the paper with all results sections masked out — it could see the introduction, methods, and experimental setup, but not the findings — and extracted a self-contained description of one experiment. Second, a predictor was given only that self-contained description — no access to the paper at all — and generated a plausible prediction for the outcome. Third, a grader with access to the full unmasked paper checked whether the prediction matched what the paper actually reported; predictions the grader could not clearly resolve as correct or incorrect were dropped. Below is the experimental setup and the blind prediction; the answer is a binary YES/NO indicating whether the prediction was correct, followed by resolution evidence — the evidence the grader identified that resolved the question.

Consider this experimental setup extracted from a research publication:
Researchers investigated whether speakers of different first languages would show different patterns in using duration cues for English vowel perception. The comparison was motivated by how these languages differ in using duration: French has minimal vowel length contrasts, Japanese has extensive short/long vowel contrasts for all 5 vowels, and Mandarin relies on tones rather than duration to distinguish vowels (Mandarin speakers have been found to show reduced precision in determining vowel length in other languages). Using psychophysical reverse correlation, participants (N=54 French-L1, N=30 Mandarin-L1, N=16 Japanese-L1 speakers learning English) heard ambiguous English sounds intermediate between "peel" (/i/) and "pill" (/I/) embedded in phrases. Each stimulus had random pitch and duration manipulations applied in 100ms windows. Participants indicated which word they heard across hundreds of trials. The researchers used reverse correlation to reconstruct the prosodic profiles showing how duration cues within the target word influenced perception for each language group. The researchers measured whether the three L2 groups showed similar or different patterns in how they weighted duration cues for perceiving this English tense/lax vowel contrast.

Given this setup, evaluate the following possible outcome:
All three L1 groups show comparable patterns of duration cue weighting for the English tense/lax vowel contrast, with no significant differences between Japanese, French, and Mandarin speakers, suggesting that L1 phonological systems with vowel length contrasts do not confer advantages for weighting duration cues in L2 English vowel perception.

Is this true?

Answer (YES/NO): YES